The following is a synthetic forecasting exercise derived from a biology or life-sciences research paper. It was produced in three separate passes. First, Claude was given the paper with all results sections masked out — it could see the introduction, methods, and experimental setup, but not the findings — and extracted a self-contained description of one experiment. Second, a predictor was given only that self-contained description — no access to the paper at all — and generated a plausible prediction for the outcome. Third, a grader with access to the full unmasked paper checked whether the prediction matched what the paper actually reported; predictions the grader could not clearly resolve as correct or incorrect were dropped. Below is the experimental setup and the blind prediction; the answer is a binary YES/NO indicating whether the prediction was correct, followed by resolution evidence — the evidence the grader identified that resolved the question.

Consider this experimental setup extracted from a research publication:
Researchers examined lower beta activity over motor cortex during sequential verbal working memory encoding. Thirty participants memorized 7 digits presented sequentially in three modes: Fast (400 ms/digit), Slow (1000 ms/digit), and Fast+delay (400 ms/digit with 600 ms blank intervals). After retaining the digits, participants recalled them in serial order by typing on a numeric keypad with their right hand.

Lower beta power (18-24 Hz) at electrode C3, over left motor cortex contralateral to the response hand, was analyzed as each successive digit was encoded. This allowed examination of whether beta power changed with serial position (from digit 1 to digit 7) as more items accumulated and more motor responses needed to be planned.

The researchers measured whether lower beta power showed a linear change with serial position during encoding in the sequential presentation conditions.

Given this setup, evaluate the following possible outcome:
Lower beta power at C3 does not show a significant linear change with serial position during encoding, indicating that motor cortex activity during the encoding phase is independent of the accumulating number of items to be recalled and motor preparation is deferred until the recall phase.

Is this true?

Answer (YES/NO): NO